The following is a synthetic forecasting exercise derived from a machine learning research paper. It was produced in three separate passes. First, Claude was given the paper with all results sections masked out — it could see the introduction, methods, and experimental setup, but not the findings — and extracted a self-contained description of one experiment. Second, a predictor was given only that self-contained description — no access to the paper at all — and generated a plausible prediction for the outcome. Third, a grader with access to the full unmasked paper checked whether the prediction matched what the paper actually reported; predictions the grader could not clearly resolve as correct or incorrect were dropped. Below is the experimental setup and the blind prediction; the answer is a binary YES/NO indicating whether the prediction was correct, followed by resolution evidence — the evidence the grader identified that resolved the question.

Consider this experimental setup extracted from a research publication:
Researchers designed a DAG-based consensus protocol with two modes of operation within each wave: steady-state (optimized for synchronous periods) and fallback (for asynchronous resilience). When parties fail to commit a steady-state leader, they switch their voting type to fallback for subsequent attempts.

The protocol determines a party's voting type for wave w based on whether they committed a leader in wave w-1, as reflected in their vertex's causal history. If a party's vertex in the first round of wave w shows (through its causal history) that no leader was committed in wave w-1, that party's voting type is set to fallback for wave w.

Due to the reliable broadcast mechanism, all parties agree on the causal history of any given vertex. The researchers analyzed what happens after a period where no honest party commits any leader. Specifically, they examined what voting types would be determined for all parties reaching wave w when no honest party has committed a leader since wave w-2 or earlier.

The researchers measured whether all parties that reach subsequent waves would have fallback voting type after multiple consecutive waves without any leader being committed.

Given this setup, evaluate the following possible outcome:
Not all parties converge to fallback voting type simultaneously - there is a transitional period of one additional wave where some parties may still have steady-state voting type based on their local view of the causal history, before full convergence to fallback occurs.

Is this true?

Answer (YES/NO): YES